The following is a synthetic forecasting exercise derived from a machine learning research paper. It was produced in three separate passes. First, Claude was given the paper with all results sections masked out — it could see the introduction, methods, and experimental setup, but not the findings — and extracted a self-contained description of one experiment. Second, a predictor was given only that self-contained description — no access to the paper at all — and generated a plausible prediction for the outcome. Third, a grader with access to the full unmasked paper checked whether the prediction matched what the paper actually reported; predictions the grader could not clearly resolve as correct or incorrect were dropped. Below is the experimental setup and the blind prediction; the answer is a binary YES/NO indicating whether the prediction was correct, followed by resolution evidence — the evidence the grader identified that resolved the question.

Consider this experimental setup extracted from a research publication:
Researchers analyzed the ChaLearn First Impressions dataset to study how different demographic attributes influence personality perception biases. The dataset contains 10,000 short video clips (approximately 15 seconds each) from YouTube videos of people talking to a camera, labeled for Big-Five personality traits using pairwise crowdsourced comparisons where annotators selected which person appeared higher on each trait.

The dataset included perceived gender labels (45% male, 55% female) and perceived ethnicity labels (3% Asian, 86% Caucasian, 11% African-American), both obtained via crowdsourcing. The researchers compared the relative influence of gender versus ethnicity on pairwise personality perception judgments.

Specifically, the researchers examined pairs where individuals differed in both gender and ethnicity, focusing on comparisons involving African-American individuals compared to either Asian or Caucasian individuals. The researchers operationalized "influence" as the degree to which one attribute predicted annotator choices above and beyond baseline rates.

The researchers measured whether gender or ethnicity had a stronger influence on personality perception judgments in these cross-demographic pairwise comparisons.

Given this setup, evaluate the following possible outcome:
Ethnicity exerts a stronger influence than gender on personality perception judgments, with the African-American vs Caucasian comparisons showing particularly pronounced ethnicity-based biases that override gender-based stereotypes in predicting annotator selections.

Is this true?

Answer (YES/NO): YES